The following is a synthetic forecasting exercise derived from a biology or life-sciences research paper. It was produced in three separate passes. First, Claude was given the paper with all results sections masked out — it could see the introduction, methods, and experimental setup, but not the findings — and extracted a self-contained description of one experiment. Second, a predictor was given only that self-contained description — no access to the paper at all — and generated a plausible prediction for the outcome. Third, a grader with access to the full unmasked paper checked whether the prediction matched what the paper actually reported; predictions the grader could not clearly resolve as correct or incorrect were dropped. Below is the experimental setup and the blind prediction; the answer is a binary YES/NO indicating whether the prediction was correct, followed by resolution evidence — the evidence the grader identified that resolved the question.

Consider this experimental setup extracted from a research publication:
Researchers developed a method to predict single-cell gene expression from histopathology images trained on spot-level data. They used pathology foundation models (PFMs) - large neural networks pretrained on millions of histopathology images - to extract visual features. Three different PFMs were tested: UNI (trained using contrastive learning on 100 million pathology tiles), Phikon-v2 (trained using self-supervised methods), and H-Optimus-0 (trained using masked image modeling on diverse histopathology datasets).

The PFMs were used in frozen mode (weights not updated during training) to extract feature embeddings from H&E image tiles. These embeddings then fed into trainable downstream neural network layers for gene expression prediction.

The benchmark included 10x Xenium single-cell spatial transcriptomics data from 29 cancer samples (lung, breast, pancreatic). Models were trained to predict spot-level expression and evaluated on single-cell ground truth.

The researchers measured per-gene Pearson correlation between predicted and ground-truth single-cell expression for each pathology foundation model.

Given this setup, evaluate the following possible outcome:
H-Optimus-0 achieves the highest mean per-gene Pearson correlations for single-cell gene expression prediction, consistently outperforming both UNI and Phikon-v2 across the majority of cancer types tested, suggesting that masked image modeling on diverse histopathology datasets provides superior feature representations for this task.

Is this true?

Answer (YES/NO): NO